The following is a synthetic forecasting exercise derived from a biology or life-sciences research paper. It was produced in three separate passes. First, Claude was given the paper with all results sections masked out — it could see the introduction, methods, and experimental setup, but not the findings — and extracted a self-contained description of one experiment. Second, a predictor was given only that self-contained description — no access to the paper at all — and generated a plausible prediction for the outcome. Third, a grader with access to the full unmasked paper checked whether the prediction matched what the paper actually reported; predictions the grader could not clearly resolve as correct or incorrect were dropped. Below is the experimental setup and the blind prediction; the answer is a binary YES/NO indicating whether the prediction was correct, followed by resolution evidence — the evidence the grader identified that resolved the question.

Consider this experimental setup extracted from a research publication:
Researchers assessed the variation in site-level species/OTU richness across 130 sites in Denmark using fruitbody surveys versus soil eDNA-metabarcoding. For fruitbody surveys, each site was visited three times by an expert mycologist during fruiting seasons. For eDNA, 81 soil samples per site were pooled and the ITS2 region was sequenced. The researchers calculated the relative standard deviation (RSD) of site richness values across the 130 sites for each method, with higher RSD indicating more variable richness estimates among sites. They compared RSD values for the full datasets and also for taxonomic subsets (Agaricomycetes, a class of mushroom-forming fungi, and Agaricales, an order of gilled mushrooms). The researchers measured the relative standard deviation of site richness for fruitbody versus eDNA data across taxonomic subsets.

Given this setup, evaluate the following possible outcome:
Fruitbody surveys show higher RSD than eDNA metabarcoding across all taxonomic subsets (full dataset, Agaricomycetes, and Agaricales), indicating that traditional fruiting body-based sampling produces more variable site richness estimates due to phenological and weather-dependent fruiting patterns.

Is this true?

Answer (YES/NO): YES